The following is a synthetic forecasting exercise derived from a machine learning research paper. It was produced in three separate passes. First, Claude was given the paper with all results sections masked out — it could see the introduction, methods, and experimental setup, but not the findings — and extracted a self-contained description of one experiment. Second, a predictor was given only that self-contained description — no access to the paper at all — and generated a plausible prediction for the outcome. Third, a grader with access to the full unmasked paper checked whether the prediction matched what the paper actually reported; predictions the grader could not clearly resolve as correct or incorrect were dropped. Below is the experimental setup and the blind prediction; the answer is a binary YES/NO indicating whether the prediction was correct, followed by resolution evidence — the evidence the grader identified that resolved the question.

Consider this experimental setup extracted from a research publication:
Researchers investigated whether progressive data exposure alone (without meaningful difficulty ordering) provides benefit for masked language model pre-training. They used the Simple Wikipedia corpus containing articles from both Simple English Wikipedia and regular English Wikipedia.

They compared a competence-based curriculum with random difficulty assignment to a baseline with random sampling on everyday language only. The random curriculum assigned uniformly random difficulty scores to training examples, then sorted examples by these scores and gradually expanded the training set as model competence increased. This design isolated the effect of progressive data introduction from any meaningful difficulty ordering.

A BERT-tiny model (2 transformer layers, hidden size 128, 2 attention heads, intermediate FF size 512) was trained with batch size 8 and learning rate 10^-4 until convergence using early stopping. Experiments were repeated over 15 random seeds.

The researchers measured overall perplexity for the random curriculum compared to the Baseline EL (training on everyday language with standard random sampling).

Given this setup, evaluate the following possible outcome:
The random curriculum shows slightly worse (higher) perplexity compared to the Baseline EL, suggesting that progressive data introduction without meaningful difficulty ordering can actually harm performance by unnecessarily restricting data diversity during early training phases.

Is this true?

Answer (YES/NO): NO